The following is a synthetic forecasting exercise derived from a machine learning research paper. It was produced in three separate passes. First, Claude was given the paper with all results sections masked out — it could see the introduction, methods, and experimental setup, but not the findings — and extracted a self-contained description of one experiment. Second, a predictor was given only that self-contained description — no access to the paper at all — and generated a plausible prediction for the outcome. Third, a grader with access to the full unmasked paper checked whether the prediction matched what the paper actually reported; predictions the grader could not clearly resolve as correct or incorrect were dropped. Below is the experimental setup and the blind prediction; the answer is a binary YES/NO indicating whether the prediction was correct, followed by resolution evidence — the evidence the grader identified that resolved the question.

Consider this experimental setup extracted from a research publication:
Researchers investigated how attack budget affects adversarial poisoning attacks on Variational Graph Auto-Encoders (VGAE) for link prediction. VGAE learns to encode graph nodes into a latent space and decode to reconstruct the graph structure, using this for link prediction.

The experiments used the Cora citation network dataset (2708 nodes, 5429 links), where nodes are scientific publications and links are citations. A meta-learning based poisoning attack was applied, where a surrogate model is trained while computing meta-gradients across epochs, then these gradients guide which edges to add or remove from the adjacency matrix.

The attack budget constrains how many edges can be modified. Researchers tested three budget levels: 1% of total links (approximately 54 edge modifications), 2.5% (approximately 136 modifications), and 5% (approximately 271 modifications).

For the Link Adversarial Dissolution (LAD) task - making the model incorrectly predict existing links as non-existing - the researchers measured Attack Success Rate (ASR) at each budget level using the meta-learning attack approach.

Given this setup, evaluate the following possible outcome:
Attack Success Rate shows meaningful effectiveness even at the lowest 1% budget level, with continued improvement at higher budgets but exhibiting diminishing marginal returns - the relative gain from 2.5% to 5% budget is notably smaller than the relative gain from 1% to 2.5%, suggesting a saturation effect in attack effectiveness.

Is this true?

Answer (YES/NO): YES